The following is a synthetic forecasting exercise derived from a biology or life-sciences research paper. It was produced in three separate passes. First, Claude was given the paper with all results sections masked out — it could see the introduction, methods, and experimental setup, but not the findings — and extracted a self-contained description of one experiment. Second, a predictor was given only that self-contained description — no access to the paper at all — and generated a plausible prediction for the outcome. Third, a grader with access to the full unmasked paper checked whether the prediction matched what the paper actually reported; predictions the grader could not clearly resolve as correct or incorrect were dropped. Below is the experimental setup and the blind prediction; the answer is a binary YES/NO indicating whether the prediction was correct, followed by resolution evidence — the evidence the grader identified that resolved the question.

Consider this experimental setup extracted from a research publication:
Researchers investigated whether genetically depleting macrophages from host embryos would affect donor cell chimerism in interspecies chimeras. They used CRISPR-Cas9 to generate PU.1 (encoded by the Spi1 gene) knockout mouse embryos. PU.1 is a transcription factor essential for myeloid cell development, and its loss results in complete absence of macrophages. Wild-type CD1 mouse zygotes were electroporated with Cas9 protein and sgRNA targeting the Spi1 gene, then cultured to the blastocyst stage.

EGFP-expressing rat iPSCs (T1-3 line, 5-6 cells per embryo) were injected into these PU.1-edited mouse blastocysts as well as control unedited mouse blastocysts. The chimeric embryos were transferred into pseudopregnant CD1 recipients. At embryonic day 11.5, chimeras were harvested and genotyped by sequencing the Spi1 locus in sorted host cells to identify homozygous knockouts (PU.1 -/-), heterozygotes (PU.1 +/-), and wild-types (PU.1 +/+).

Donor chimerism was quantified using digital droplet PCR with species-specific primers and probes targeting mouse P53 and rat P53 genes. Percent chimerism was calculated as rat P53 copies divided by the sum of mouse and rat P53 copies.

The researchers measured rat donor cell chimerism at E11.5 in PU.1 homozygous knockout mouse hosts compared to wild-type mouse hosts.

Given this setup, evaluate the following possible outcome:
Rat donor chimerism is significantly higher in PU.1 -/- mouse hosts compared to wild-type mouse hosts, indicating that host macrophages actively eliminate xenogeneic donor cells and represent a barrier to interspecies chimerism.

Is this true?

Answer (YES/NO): YES